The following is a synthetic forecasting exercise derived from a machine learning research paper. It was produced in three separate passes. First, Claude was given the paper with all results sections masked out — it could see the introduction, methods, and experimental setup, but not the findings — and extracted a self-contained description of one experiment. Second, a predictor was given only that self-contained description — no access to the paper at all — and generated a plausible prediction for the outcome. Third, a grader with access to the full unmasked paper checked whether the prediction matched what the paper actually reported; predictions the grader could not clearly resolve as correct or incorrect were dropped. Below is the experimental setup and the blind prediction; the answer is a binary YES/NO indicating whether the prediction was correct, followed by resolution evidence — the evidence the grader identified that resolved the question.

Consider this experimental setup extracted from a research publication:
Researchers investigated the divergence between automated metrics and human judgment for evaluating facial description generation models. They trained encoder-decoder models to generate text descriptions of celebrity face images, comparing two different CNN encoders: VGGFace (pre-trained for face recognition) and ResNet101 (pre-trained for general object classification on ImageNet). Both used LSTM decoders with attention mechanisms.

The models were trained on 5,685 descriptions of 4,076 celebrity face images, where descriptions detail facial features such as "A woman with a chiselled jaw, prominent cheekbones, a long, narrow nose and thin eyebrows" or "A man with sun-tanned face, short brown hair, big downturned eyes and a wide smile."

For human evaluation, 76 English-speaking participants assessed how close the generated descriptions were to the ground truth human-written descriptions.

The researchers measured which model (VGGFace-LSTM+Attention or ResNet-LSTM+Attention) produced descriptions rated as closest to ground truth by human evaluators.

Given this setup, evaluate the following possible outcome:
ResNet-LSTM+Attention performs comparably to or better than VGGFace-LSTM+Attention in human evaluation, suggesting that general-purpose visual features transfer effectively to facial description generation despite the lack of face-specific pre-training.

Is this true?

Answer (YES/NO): NO